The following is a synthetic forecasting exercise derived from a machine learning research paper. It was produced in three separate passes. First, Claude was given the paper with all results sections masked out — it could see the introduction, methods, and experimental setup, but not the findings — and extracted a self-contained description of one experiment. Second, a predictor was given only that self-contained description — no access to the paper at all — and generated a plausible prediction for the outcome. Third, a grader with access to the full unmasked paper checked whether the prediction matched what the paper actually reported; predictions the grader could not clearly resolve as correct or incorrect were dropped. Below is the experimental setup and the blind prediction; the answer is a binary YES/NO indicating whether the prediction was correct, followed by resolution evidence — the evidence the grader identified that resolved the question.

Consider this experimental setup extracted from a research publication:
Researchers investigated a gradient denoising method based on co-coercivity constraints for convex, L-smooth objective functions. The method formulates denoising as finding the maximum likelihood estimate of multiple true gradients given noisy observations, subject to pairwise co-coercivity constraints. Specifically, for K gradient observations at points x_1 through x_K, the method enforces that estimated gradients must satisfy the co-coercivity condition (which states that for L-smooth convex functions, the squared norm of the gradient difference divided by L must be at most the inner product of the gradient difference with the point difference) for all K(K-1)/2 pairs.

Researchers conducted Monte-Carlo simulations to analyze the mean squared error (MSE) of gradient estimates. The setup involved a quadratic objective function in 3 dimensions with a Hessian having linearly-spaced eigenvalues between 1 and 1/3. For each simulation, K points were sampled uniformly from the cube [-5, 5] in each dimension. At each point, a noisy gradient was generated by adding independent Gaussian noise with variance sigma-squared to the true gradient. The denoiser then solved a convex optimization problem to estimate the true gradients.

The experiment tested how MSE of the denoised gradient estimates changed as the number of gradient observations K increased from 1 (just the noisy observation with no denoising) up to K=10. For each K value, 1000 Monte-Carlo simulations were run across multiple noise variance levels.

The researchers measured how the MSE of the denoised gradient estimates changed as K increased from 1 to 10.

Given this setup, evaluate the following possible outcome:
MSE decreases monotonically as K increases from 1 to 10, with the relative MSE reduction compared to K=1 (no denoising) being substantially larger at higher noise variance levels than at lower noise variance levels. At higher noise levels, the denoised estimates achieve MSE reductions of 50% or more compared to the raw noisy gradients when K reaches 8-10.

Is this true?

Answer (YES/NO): NO